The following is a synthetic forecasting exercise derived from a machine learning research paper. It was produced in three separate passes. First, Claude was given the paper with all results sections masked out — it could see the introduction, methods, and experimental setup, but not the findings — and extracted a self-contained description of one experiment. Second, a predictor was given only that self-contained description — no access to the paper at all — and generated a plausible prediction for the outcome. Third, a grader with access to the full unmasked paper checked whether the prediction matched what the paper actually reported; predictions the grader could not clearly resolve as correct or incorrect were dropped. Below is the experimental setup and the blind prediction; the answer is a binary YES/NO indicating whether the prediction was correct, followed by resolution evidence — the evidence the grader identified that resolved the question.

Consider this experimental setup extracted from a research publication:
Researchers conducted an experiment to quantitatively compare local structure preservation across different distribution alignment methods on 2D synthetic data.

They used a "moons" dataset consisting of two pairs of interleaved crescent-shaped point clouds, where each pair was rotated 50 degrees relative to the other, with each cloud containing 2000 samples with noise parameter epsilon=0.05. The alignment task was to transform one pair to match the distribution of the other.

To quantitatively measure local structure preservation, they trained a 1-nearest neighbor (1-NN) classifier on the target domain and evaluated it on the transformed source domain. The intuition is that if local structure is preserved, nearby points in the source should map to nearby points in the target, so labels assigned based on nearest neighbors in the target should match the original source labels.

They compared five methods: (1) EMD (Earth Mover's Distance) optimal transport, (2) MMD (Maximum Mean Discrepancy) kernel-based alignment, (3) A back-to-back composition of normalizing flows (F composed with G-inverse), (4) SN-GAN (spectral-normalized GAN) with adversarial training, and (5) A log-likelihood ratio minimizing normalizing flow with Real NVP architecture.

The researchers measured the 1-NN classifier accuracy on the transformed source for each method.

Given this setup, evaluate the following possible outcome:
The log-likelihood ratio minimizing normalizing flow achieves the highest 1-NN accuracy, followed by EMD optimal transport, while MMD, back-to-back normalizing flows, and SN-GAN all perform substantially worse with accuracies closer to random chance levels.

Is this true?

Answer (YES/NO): NO